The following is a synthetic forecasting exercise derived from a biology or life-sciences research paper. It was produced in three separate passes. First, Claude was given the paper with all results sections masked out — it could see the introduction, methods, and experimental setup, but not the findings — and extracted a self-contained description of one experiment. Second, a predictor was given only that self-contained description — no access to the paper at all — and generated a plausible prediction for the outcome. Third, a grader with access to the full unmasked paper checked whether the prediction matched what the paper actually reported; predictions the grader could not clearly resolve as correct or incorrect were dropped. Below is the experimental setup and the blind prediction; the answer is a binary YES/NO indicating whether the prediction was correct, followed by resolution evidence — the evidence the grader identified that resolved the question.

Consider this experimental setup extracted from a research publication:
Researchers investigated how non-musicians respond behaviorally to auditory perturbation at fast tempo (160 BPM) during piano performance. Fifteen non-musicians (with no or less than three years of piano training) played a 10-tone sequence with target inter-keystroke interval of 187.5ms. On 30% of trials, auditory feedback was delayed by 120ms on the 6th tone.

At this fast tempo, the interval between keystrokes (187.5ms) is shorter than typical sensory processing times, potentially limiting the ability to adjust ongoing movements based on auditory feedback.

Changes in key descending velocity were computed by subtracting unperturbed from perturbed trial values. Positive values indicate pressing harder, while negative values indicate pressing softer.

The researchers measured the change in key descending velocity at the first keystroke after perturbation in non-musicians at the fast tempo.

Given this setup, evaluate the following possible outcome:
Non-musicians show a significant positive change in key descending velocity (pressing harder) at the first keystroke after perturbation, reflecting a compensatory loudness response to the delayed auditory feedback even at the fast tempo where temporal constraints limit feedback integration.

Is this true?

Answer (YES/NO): NO